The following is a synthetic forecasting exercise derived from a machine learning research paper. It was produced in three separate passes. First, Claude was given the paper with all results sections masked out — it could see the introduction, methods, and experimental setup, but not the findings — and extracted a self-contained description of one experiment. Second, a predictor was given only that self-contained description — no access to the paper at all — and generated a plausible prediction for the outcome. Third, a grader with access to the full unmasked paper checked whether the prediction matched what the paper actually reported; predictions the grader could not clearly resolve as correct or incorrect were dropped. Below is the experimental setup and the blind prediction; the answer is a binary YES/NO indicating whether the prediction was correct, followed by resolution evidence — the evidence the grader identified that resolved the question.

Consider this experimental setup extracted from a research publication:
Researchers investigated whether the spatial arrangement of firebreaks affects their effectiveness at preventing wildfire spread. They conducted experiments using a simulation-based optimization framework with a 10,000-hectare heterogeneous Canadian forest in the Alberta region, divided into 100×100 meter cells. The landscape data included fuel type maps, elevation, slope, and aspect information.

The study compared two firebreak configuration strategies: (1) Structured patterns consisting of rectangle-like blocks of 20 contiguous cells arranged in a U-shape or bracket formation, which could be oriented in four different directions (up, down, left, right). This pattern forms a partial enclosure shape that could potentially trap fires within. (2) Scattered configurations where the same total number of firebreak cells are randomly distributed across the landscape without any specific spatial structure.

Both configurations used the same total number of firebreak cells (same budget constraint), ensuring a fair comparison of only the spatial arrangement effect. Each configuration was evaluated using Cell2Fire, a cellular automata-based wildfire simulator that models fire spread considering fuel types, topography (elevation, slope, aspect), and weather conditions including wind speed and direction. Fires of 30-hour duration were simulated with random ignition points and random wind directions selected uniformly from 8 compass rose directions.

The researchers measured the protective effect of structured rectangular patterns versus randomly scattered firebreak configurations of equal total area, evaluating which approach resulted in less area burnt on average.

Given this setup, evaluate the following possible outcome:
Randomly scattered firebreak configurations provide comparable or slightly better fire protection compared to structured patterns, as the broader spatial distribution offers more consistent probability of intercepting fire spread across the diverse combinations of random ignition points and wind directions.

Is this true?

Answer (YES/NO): NO